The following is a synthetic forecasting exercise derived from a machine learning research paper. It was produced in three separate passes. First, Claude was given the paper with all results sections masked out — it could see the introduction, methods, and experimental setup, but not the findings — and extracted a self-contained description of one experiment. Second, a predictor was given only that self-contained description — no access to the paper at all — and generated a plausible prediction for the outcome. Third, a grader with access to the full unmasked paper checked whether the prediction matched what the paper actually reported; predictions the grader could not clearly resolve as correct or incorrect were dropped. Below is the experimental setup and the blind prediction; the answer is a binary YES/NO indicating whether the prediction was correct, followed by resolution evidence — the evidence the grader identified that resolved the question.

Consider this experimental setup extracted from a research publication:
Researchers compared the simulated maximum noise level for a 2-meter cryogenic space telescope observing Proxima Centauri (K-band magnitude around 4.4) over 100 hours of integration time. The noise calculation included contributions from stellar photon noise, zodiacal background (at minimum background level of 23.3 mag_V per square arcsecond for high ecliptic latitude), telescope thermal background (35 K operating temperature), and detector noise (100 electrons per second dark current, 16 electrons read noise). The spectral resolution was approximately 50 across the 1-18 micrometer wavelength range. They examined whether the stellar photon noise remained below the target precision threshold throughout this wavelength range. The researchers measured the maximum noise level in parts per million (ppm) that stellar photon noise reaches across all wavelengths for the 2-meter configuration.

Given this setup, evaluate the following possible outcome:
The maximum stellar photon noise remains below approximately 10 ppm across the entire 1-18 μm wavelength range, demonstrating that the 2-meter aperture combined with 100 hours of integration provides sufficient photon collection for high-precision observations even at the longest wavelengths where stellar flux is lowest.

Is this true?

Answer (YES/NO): YES